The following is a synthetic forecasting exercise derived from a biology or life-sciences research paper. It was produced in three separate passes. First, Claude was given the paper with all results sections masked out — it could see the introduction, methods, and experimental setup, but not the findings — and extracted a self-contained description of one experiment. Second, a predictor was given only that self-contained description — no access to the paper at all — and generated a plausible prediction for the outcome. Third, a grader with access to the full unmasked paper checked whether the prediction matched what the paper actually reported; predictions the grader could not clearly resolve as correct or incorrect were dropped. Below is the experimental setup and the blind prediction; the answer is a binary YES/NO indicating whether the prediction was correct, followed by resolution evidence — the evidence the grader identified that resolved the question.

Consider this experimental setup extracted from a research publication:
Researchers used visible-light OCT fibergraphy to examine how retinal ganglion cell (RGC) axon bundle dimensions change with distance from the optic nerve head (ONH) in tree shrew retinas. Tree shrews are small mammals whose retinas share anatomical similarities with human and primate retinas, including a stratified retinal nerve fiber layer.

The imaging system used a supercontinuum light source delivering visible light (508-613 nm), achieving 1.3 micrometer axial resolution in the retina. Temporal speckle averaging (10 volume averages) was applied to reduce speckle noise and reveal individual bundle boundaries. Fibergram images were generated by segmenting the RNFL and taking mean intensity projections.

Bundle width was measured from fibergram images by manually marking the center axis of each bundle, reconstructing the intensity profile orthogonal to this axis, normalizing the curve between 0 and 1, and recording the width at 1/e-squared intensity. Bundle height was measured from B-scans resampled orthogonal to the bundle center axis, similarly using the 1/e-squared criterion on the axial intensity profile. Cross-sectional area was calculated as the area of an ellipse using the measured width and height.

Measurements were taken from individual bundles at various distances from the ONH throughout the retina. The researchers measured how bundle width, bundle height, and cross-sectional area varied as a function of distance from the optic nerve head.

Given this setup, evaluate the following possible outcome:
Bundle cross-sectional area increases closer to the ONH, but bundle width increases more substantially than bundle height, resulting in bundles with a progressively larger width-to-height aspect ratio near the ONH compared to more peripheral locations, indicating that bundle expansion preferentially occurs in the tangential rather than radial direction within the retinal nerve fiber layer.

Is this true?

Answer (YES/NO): NO